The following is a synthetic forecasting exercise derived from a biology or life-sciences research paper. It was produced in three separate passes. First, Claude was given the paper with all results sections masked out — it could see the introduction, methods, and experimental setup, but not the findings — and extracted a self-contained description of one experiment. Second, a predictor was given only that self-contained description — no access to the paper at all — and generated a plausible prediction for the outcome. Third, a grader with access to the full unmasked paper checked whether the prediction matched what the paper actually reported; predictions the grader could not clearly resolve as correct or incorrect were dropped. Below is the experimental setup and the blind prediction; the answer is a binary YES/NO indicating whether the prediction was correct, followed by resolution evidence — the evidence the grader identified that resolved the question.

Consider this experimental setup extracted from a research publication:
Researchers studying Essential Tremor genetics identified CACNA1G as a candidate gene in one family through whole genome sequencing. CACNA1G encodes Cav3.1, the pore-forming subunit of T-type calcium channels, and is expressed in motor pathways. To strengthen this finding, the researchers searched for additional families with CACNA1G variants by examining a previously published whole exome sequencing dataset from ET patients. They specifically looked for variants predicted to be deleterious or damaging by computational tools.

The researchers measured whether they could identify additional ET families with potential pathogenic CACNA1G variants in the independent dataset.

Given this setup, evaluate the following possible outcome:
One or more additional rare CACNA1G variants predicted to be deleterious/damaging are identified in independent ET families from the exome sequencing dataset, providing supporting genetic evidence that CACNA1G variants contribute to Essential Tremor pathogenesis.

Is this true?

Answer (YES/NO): YES